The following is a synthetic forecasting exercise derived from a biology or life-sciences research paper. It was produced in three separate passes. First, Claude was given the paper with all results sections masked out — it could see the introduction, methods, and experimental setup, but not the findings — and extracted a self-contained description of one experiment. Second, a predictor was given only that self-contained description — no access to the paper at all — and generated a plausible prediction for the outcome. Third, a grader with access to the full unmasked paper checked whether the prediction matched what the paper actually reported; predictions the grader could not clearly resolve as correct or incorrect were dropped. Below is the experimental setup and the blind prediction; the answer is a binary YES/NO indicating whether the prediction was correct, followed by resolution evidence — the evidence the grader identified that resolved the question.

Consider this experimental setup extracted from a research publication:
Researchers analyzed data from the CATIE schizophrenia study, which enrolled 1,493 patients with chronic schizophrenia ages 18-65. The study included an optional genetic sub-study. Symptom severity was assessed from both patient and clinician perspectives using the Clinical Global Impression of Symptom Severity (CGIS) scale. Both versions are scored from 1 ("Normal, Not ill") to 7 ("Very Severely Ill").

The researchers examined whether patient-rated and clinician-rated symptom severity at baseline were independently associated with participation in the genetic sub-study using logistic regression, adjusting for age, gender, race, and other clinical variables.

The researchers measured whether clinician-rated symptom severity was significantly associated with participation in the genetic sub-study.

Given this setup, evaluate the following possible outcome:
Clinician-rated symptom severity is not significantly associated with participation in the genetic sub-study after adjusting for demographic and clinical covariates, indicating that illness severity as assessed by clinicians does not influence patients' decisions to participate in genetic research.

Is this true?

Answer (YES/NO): YES